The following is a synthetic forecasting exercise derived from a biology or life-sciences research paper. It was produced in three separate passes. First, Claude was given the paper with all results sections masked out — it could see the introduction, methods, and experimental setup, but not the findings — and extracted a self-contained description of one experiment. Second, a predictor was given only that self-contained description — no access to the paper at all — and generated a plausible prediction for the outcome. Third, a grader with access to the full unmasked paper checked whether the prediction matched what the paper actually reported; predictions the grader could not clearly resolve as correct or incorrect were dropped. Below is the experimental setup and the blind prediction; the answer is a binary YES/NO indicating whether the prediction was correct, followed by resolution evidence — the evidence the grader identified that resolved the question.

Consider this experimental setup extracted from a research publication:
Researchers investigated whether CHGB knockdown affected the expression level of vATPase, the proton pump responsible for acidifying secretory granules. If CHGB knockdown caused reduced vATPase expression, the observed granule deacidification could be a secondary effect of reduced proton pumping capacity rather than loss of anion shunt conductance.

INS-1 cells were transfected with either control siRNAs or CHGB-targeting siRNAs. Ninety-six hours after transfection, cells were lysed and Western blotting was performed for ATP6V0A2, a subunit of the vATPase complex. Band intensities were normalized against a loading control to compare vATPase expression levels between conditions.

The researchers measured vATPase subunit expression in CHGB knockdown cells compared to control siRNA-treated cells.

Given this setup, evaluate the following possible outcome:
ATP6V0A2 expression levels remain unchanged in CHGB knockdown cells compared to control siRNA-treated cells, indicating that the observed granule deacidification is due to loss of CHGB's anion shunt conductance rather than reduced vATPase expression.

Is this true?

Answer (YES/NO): YES